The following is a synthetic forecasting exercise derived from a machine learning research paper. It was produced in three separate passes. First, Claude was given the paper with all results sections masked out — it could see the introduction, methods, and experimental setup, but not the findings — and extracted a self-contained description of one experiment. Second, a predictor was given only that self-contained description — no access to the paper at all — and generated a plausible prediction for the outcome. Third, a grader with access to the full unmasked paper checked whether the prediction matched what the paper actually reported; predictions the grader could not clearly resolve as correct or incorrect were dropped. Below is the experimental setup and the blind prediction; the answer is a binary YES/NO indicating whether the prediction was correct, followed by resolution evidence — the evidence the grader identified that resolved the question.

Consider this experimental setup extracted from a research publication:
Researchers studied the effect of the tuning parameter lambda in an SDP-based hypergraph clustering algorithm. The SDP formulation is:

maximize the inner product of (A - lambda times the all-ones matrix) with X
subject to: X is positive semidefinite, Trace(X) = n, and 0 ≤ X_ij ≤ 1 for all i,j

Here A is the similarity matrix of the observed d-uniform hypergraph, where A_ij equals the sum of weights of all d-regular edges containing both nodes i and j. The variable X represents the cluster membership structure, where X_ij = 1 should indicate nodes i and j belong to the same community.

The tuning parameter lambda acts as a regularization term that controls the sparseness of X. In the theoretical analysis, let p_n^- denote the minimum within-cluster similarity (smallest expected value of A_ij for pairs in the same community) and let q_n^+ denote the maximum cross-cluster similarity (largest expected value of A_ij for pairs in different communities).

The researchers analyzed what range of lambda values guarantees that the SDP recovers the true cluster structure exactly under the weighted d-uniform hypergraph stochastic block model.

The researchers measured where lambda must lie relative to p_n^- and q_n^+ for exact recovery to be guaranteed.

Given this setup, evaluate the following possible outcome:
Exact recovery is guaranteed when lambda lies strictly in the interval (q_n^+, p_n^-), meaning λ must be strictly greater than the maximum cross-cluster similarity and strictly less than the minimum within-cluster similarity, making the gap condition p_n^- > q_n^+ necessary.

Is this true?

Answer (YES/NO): NO